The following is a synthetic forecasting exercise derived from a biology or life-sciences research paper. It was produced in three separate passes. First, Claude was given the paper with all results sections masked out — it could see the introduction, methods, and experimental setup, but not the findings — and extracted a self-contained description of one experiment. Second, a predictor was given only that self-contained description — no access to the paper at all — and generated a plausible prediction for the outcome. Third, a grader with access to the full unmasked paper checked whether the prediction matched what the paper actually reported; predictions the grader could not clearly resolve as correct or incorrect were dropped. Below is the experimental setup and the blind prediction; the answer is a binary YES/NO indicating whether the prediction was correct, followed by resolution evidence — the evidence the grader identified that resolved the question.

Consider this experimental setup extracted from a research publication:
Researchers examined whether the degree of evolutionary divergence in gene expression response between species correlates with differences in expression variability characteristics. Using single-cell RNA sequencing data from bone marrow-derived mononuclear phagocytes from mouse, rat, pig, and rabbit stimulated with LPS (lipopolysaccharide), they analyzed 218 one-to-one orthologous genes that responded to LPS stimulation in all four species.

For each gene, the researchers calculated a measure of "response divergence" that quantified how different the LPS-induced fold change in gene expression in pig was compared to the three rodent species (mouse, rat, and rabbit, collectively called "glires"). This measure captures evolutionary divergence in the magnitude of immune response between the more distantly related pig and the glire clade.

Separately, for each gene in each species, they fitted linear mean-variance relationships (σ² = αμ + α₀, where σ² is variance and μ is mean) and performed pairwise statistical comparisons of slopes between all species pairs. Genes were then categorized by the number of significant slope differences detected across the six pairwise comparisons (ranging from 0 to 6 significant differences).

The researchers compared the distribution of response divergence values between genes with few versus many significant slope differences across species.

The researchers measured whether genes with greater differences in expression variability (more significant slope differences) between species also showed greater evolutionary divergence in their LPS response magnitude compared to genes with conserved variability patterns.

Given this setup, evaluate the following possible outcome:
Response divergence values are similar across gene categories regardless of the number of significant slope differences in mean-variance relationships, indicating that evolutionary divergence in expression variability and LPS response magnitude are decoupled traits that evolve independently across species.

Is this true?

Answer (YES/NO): NO